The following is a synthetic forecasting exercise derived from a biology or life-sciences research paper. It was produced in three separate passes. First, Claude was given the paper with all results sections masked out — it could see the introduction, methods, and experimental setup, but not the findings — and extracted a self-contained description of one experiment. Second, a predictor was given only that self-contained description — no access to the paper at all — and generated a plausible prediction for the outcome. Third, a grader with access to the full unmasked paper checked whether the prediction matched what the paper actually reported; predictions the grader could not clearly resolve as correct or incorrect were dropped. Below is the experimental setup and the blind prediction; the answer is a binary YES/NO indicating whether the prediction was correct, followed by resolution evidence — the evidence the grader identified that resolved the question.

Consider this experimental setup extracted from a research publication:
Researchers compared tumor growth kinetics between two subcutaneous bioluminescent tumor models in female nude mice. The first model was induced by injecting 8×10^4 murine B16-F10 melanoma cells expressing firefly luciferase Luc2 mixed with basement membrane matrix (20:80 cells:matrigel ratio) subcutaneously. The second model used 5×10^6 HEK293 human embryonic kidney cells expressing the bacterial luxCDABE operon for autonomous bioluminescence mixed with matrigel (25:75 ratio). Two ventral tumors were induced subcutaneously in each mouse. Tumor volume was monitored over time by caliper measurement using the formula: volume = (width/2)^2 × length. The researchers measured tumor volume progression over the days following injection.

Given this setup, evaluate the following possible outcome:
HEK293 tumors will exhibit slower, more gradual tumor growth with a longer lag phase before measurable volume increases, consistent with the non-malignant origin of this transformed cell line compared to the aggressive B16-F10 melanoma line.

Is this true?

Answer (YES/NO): YES